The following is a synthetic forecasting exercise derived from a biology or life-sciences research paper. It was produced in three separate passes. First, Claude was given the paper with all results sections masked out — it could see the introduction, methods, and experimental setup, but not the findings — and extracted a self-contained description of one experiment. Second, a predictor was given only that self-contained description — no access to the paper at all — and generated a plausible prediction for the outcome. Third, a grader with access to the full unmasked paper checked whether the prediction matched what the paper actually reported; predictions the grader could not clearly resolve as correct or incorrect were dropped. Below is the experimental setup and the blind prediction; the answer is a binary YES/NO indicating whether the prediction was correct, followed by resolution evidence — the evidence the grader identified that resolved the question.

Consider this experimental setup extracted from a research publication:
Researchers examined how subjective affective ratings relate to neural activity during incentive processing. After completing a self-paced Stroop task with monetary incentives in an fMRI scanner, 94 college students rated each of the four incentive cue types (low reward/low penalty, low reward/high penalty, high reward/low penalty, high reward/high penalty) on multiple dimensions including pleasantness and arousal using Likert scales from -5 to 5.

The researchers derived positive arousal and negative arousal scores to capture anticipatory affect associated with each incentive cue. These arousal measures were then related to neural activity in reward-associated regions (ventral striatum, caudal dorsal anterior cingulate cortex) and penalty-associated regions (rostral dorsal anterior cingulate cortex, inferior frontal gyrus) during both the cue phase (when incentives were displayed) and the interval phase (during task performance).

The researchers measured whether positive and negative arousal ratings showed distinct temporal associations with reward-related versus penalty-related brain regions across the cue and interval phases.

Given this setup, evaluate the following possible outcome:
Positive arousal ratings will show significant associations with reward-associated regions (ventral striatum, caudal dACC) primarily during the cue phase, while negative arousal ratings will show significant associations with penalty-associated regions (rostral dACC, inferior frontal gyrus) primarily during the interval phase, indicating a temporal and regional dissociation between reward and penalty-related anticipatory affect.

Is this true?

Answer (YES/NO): NO